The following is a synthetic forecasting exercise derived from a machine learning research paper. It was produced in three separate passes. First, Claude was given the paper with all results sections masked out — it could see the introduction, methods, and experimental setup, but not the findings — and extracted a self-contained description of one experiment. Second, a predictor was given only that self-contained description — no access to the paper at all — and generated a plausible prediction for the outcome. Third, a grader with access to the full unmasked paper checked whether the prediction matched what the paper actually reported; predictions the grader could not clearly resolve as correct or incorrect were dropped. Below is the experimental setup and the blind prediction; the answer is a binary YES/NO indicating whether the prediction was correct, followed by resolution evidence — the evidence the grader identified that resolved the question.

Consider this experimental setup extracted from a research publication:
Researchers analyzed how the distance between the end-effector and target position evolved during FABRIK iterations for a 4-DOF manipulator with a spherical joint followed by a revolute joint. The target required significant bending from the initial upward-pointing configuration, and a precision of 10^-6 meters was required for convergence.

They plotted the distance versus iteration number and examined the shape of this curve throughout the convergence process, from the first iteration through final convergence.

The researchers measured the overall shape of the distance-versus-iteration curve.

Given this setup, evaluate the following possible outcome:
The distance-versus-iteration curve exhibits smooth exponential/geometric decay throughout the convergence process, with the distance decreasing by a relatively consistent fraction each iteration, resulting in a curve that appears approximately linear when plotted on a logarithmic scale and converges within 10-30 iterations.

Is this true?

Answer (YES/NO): NO